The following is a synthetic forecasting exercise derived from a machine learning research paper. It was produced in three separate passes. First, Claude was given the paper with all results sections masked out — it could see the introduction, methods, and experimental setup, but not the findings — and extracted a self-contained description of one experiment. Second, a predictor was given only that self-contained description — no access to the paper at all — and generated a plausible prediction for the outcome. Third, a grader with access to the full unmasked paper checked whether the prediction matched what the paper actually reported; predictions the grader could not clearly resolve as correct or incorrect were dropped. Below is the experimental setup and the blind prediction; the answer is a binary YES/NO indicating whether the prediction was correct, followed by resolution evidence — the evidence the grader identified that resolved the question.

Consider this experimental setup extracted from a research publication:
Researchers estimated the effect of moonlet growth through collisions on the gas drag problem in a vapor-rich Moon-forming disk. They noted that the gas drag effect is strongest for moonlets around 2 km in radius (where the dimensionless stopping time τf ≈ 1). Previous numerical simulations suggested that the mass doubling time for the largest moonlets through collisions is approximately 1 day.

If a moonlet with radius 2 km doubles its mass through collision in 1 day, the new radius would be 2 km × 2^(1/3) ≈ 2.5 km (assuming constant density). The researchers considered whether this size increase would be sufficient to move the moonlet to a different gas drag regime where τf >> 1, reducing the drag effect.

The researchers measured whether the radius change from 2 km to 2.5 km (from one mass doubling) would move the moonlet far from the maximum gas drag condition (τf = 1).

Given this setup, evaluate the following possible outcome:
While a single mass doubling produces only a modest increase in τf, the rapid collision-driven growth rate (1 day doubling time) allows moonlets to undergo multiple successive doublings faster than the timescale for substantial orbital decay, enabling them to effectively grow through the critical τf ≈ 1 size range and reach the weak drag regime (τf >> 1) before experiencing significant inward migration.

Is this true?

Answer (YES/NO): NO